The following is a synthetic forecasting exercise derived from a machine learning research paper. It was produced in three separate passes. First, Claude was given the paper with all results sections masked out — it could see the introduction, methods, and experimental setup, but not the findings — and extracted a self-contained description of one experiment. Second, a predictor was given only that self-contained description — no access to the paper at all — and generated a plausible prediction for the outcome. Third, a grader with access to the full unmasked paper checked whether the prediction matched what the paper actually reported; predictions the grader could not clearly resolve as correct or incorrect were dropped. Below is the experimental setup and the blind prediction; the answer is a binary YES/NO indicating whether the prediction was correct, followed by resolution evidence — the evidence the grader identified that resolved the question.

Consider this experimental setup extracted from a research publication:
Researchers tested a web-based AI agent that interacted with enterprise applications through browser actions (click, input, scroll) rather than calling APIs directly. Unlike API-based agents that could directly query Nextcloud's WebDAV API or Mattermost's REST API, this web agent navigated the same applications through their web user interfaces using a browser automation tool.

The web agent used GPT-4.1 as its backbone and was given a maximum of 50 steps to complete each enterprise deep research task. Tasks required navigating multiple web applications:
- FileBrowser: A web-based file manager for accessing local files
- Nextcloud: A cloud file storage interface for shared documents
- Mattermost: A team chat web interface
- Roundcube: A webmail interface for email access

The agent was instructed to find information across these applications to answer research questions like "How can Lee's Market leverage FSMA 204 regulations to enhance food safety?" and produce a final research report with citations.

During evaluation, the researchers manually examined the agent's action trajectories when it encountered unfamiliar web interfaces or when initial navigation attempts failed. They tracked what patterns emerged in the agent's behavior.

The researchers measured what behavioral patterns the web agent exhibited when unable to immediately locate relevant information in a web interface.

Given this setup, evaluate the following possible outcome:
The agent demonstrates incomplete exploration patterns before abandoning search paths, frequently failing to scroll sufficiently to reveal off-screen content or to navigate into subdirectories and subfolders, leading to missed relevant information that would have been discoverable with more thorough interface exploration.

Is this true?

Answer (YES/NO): NO